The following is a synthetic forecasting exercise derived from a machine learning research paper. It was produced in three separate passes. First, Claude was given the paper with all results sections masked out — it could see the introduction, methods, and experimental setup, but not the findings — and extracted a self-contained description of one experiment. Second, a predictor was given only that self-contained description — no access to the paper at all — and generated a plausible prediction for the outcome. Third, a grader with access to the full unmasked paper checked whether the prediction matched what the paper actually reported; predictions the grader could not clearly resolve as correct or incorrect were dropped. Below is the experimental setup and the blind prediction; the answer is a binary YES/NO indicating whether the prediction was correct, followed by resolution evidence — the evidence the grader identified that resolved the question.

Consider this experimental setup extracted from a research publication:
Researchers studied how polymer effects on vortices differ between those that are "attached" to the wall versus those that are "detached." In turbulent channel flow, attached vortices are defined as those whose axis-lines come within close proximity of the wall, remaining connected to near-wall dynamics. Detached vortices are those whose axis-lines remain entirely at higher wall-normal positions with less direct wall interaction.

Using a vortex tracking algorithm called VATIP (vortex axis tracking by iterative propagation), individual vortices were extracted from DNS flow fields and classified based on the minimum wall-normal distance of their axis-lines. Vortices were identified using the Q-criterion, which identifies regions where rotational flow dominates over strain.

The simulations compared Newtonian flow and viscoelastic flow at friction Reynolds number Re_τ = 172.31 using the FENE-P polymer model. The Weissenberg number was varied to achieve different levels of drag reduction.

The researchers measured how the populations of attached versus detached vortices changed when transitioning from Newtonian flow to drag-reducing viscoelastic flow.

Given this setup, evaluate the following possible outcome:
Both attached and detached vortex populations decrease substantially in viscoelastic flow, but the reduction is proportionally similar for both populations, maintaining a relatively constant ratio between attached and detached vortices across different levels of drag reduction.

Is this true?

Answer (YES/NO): NO